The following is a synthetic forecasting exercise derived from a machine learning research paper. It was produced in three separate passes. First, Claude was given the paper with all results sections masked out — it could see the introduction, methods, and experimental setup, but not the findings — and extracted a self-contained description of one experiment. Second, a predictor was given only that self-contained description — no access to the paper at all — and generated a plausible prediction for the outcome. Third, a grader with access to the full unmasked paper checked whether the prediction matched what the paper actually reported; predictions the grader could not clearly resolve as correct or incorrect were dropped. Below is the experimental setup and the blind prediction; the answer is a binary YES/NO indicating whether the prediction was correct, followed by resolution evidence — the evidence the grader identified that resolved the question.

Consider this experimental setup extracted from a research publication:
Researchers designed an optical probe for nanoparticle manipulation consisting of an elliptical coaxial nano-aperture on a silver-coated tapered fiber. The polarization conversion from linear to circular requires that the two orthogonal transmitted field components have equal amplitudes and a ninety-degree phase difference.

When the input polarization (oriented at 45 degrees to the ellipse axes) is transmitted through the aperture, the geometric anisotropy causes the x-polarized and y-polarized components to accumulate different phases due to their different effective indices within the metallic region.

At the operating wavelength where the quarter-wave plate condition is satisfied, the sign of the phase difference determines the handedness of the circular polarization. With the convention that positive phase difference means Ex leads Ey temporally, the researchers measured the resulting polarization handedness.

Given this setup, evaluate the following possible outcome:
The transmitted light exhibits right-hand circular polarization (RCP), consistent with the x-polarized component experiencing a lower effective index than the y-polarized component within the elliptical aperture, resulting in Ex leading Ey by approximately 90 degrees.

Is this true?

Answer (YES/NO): YES